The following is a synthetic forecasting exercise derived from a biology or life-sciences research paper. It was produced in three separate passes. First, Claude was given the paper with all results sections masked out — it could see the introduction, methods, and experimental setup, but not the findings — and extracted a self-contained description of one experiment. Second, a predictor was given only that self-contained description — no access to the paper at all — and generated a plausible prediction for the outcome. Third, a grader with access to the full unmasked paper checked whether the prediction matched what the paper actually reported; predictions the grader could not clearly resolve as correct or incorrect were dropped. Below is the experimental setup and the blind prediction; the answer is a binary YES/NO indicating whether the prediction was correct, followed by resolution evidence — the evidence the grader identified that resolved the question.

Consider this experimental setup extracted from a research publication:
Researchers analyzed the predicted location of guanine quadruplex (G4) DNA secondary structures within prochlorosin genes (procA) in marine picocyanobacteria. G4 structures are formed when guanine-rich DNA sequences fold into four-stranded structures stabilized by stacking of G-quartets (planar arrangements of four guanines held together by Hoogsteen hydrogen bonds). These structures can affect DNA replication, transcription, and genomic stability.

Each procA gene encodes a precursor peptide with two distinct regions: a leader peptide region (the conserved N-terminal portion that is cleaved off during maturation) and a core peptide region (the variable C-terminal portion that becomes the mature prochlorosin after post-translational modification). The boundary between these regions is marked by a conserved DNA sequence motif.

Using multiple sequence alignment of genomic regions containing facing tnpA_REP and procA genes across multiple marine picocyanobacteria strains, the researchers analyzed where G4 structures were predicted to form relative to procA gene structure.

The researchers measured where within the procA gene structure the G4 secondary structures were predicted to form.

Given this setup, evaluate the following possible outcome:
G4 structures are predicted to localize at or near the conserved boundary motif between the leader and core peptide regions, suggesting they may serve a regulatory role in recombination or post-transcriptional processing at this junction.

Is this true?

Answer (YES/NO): YES